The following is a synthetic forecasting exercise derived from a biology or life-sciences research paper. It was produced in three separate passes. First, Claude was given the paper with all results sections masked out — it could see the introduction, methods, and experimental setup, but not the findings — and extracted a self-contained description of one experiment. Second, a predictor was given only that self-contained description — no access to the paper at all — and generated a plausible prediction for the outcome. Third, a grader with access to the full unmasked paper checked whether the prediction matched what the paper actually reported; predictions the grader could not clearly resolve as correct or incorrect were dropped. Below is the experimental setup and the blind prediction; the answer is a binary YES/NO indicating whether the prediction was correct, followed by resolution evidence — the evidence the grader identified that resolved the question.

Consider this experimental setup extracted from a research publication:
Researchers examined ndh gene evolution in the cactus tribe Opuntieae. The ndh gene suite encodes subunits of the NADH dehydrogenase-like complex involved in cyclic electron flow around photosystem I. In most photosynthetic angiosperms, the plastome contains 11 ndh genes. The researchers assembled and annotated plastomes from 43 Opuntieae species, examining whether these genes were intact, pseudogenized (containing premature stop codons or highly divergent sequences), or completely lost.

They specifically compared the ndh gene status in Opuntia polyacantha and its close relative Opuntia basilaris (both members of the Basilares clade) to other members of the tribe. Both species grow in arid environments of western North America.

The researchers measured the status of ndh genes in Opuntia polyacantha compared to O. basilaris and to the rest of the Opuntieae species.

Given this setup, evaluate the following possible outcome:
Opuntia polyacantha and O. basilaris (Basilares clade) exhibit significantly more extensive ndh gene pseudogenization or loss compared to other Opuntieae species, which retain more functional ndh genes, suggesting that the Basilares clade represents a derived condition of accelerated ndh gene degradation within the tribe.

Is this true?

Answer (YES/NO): NO